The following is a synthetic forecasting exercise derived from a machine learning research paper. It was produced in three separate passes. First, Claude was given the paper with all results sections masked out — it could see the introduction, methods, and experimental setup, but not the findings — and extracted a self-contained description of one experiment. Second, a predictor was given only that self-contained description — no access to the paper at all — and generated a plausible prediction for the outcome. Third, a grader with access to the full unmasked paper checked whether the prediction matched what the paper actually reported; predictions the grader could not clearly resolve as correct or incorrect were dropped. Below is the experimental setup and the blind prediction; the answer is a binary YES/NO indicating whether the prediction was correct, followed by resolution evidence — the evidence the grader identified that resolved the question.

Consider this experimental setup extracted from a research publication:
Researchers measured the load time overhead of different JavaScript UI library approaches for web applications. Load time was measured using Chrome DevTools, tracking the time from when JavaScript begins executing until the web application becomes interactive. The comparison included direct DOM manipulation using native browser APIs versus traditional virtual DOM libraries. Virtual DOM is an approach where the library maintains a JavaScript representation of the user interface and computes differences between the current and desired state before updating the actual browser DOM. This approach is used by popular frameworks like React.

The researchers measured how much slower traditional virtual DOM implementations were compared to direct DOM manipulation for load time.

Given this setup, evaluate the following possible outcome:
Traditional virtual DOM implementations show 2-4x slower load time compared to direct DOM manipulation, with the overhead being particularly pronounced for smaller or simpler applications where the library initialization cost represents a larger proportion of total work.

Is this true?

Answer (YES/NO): NO